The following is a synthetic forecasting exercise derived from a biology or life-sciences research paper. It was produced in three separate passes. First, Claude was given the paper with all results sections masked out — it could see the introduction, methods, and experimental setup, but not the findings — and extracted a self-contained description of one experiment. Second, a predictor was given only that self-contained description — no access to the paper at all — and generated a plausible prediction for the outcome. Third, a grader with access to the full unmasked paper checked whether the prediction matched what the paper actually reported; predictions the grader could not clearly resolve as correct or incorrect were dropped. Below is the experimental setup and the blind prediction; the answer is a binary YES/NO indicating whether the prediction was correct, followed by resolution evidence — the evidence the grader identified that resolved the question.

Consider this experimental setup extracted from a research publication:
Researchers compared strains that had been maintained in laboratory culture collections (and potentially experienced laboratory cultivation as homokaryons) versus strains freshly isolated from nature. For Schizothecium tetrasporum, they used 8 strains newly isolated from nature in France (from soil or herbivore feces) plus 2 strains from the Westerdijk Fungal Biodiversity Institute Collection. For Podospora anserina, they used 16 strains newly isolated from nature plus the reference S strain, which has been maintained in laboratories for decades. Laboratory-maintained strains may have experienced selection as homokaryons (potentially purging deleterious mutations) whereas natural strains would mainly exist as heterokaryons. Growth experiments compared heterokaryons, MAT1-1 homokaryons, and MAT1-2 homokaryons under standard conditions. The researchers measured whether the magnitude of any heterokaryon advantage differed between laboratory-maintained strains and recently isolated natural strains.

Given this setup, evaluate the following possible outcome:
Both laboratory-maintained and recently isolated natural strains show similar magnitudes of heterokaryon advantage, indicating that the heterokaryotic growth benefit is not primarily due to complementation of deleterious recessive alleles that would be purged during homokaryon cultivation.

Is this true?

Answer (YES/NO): NO